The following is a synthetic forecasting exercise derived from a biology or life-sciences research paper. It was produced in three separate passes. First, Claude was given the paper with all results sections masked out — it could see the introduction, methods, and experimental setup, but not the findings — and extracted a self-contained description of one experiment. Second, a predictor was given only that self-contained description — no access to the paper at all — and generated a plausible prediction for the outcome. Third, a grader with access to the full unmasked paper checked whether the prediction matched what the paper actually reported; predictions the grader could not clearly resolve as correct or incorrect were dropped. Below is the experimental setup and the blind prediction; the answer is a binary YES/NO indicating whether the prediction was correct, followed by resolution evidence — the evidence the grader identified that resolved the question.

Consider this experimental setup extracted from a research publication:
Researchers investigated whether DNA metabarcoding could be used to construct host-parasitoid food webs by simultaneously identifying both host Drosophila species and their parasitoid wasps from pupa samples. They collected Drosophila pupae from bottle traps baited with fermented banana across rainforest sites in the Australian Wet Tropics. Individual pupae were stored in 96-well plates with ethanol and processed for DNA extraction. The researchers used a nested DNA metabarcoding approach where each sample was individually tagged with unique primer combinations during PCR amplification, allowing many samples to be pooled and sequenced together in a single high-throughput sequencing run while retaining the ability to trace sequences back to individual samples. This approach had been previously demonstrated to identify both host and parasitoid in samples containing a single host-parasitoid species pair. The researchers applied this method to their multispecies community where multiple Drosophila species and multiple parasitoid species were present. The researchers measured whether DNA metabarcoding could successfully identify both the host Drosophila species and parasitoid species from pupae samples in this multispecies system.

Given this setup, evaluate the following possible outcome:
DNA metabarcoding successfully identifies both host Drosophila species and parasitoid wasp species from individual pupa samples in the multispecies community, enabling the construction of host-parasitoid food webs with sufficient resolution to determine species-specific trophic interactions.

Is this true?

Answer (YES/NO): NO